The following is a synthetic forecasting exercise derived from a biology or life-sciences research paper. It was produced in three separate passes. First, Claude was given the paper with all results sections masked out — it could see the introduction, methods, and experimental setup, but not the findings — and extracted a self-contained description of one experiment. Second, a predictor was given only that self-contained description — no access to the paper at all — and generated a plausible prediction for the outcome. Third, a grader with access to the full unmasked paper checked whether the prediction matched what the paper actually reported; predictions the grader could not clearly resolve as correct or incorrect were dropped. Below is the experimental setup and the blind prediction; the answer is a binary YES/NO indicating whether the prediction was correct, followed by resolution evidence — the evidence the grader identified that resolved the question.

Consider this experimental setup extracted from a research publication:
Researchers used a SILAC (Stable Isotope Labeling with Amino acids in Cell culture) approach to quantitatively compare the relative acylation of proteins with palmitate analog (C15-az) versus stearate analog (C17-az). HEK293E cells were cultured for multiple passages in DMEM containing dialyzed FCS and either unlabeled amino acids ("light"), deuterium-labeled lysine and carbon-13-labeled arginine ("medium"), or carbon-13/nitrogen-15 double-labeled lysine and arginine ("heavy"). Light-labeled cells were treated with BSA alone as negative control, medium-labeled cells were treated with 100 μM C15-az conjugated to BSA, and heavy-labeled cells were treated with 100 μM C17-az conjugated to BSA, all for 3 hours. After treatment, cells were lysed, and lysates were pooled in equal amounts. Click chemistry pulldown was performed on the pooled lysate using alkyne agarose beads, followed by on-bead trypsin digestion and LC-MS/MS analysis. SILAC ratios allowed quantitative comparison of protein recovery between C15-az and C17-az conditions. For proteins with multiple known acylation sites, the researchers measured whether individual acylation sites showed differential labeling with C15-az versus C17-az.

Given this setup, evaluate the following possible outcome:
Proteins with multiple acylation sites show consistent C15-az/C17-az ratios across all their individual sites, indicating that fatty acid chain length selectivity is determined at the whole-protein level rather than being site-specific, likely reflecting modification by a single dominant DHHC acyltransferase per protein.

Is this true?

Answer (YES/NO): YES